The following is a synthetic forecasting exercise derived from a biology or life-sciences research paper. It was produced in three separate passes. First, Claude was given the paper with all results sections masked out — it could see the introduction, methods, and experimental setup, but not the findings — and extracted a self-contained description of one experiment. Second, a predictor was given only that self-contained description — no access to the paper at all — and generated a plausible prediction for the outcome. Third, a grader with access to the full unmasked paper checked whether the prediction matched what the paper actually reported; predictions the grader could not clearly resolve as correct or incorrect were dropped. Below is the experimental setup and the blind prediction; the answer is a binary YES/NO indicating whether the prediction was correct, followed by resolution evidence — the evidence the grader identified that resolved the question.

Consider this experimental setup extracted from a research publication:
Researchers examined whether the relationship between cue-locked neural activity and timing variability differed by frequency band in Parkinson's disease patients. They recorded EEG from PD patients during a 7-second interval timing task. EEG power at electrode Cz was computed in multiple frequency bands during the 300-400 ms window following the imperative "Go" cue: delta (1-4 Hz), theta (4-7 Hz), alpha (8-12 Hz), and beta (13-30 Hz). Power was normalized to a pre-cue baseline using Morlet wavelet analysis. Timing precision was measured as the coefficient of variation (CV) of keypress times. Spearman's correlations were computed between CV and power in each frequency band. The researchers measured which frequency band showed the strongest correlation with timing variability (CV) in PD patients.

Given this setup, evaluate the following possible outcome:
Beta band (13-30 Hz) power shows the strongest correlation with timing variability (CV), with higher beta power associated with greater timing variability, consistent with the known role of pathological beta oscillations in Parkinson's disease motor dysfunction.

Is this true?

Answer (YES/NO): NO